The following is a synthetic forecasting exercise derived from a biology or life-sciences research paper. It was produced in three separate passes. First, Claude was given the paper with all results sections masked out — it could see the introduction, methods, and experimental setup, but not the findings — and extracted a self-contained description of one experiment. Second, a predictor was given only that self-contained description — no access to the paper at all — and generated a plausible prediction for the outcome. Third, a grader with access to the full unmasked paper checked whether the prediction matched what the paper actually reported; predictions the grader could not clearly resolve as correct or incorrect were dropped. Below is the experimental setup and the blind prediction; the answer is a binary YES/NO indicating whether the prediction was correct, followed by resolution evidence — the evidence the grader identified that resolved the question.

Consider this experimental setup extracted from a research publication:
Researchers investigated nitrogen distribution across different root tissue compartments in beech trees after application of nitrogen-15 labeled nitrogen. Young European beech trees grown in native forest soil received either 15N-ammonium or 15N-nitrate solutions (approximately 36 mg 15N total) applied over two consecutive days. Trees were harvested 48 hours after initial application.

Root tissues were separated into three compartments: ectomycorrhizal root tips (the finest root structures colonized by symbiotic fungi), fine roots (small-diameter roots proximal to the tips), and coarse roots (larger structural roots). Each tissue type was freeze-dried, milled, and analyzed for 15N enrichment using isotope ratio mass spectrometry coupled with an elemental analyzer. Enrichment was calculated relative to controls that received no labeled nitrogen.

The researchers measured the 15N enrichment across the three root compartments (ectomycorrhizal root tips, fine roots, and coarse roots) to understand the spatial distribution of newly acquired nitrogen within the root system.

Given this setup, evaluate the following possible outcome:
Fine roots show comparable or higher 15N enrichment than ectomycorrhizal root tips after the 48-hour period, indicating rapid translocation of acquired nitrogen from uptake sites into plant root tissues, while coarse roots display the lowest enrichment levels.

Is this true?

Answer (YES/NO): NO